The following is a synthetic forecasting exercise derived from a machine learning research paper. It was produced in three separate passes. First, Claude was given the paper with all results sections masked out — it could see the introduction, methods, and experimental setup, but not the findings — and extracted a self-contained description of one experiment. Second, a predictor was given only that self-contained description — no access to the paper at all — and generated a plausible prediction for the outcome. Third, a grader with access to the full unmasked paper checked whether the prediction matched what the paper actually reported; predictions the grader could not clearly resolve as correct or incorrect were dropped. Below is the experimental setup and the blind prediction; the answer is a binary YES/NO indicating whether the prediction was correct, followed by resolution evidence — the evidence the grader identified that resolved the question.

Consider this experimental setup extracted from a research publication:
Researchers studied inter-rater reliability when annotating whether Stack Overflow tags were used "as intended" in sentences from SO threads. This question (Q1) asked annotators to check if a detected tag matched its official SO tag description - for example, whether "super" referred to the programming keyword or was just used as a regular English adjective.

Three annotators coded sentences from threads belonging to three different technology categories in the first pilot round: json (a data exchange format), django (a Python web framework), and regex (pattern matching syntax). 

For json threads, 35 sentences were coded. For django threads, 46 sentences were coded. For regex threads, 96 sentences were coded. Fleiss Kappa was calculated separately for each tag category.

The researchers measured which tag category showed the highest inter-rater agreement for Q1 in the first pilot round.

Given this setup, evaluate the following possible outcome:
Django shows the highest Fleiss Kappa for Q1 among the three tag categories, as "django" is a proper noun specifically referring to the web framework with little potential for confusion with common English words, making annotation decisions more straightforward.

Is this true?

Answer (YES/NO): NO